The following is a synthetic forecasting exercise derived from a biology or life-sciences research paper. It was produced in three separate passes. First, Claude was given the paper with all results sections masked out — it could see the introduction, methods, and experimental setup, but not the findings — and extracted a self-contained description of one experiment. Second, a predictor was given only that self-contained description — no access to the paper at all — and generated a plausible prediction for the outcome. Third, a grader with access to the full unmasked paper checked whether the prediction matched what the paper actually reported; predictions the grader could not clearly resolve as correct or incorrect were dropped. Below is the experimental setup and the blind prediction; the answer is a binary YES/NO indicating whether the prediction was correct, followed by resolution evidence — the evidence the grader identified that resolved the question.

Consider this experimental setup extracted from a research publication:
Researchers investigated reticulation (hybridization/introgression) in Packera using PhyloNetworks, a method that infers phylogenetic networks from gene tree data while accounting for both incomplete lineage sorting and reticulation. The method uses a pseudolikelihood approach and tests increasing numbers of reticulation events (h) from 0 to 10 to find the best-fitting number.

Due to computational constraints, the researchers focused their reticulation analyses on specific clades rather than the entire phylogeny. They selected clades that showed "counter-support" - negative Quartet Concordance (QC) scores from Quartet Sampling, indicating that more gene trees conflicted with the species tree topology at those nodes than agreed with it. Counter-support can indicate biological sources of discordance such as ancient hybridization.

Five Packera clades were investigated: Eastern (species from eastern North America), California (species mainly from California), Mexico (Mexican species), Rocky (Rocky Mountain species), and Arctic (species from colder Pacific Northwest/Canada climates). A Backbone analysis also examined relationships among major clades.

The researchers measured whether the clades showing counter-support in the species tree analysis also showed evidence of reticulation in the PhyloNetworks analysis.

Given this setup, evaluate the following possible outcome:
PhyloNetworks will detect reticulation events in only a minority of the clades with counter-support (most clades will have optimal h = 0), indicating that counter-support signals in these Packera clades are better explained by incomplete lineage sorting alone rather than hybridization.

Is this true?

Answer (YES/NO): NO